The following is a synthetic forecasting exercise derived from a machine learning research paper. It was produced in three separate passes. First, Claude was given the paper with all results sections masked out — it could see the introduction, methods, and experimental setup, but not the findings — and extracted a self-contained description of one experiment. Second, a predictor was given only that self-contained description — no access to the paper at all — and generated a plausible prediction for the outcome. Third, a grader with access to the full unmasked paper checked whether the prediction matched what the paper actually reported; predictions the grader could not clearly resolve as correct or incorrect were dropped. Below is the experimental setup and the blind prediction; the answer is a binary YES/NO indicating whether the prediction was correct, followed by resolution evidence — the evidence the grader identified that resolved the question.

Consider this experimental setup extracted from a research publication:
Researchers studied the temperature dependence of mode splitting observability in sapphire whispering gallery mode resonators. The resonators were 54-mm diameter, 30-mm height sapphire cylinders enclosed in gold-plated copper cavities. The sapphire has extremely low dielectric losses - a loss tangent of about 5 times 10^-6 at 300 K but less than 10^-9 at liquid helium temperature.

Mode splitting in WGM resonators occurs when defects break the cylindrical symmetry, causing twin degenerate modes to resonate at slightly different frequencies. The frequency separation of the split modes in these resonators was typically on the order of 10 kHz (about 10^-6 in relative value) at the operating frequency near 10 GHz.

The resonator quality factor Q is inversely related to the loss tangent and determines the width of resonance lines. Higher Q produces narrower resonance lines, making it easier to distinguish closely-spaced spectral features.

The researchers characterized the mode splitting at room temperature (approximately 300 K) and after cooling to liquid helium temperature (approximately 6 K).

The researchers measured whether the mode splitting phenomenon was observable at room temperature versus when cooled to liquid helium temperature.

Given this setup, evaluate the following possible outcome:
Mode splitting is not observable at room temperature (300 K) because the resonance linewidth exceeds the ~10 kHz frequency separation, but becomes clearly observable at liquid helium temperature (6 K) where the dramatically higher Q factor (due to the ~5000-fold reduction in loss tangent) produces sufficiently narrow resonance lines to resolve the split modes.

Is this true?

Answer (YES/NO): YES